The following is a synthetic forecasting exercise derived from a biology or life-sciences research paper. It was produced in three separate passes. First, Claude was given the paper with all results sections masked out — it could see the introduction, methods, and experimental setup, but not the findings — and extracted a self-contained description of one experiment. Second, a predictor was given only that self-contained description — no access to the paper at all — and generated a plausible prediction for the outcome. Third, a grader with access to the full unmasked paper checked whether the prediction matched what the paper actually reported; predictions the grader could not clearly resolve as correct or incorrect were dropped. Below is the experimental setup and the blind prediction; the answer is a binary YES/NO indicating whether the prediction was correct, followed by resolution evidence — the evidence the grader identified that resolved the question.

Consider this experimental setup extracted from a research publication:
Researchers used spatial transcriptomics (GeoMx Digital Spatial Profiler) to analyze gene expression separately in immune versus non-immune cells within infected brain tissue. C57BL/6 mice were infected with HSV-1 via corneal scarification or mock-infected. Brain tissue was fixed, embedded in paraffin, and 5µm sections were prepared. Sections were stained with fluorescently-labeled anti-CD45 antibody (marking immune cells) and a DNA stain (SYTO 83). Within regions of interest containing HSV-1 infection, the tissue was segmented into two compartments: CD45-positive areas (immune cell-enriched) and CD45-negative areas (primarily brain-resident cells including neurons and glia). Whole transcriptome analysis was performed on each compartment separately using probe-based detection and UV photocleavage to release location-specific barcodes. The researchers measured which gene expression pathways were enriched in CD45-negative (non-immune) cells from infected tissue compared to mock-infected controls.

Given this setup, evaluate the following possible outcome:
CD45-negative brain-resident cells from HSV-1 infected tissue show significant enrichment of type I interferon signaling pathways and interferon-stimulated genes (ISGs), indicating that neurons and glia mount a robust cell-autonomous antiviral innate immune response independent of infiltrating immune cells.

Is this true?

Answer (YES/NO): NO